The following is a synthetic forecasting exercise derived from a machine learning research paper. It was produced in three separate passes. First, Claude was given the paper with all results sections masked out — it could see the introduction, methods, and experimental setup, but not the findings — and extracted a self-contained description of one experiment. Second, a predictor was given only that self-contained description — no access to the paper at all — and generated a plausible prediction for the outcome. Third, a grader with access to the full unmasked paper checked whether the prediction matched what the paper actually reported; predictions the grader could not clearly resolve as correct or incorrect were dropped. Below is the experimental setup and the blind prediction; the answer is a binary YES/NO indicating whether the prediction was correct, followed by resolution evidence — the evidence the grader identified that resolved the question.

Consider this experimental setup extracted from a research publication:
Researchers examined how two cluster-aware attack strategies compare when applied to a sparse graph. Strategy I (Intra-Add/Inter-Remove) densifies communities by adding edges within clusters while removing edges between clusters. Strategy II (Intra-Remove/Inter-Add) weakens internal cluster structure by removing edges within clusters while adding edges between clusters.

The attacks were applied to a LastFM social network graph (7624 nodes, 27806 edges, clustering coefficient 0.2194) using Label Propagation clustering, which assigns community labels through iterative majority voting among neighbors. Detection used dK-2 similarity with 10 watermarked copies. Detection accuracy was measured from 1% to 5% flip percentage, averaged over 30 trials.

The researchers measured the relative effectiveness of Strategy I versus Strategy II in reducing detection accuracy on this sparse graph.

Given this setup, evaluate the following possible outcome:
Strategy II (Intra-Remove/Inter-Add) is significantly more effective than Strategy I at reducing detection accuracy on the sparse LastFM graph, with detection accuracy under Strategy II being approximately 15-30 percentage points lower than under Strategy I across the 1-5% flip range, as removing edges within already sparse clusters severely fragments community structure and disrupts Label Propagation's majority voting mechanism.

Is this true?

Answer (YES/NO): NO